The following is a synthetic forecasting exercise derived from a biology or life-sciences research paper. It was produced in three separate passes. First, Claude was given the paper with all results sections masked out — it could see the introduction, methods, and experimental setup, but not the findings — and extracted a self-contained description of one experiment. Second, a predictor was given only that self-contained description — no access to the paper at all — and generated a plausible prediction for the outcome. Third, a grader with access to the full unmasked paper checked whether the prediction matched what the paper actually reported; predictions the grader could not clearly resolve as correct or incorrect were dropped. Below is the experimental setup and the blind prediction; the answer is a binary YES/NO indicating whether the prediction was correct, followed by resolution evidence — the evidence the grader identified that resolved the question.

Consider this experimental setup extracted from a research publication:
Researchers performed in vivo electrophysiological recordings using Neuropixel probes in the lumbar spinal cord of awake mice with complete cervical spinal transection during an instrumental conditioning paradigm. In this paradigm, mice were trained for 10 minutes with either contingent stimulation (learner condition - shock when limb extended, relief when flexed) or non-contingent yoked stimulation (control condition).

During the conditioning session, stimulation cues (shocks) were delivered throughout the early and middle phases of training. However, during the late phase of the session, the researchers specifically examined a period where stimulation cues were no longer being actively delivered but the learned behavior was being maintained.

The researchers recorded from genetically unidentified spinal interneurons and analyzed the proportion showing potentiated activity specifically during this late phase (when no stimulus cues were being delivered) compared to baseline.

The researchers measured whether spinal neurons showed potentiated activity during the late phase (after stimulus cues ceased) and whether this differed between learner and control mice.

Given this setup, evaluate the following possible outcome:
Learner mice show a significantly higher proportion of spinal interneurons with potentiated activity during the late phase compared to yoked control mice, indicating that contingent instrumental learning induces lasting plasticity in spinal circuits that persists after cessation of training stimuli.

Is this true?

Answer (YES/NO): NO